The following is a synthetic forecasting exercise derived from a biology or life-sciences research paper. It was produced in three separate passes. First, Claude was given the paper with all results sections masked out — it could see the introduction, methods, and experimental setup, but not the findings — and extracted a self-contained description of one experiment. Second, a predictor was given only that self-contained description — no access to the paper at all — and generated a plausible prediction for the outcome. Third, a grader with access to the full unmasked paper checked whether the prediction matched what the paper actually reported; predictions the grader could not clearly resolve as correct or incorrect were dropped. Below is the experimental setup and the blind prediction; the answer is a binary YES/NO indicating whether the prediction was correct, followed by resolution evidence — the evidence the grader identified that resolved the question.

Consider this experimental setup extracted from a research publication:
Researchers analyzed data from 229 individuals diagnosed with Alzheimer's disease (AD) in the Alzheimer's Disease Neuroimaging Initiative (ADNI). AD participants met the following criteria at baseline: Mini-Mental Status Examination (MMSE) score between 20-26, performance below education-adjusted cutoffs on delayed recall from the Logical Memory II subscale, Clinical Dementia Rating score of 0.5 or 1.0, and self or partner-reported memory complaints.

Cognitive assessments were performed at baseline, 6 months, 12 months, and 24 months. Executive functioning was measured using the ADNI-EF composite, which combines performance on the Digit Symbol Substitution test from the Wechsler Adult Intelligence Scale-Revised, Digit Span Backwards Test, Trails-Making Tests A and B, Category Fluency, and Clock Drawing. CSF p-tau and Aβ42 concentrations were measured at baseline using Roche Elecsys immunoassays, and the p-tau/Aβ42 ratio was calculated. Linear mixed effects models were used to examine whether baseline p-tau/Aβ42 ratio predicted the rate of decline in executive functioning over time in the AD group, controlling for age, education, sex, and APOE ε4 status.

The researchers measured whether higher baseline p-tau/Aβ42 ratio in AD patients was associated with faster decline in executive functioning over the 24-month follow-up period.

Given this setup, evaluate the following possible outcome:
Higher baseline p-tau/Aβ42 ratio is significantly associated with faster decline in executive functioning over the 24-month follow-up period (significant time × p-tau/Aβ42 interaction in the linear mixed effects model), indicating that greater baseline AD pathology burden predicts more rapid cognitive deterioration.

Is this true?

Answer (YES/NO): YES